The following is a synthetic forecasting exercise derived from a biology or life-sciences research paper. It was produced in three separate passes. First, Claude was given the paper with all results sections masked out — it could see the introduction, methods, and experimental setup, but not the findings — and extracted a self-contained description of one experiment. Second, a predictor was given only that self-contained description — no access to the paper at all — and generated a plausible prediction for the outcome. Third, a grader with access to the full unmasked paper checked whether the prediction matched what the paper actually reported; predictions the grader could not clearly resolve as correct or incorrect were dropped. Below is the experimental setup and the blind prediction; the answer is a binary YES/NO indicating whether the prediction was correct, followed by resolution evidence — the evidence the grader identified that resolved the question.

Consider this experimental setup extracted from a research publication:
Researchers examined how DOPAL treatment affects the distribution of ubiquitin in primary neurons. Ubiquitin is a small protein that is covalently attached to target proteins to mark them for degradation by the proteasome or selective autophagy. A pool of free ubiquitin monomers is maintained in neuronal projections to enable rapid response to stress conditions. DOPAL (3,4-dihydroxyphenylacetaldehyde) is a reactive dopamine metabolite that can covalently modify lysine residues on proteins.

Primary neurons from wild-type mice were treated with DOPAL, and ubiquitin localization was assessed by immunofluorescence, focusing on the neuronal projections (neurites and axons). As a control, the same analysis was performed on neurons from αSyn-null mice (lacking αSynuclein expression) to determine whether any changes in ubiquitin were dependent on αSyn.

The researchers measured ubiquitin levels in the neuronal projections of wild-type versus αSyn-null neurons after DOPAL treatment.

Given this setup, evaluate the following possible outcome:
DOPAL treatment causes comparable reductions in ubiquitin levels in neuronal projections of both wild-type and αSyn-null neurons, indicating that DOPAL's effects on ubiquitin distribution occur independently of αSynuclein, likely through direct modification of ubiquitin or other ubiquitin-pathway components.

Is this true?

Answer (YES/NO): NO